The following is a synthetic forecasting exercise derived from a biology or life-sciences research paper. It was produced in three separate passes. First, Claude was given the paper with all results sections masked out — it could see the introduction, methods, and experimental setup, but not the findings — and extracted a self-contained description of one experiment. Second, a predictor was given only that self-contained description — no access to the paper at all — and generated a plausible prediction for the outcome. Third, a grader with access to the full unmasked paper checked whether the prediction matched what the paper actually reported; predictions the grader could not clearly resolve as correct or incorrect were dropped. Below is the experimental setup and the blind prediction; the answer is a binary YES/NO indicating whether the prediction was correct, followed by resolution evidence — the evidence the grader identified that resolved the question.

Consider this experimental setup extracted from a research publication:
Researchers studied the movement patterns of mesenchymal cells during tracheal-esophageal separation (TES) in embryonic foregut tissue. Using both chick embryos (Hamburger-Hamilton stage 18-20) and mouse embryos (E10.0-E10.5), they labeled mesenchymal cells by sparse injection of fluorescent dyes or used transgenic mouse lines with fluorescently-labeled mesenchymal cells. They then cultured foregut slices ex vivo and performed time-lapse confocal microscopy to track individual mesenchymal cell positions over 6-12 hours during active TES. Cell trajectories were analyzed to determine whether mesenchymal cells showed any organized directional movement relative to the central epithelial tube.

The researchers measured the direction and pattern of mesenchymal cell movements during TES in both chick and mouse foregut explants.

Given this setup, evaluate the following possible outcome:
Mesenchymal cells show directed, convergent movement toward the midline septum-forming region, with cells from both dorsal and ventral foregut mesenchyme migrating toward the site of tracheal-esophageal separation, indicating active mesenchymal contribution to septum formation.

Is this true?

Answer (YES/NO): NO